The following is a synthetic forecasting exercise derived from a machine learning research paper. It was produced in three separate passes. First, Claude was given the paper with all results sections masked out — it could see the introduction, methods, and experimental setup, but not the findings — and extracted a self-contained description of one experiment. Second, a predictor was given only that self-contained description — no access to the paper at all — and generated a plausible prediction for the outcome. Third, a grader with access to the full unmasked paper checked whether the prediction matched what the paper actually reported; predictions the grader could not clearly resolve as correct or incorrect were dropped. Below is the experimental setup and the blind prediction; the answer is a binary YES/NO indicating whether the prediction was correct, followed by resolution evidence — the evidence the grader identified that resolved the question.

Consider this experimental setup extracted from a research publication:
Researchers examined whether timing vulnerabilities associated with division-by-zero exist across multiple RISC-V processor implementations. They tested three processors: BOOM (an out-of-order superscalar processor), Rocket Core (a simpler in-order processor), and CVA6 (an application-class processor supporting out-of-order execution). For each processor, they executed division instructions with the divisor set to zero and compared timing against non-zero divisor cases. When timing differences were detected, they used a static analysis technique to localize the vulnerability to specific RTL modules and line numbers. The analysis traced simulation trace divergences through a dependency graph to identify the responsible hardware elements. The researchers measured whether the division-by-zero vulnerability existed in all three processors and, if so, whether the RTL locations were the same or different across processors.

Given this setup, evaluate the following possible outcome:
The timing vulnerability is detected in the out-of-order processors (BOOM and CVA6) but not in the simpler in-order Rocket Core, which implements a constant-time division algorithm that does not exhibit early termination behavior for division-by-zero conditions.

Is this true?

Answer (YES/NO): NO